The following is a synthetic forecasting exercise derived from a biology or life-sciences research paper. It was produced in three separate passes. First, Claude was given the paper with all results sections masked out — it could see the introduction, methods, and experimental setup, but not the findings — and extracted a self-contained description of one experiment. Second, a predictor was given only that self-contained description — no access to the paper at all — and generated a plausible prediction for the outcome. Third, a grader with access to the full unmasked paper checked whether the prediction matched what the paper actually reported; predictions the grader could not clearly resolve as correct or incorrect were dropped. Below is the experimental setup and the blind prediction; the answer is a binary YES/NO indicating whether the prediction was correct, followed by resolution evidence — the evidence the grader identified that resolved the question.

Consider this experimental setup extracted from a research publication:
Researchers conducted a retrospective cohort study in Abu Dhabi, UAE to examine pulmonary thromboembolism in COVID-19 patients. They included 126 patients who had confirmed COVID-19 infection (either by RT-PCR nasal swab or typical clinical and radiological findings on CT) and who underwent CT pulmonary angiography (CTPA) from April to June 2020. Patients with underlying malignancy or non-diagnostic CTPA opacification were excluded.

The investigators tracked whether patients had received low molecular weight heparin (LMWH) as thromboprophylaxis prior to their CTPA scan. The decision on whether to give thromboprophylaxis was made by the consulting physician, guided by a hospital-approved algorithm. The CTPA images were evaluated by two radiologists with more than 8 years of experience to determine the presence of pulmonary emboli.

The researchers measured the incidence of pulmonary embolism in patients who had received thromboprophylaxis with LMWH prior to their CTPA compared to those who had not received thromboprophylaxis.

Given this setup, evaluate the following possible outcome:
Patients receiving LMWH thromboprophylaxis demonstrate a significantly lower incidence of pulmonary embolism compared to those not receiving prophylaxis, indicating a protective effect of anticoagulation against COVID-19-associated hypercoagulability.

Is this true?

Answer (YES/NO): NO